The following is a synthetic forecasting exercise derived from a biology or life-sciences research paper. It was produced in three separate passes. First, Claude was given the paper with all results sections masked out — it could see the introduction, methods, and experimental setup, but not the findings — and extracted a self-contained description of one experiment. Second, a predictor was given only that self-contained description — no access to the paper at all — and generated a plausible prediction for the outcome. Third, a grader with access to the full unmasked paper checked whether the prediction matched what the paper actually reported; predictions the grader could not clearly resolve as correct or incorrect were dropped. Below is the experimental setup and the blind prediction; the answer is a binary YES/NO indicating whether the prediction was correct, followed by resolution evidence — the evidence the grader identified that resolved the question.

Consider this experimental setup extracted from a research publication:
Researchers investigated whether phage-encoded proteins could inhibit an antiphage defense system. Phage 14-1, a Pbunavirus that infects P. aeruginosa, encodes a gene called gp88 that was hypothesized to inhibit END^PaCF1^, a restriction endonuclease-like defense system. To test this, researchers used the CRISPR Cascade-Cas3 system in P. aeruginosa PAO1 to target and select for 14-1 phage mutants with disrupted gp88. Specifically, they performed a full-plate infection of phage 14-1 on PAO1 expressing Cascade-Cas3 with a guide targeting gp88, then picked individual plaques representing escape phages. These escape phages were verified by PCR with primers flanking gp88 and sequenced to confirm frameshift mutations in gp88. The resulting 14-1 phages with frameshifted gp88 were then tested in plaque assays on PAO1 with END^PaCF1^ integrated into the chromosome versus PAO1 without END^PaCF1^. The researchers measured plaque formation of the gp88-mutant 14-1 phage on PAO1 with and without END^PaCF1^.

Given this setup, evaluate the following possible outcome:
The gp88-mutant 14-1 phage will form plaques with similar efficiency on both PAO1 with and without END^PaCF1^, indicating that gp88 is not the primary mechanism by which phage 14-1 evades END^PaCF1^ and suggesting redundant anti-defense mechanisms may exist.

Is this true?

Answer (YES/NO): NO